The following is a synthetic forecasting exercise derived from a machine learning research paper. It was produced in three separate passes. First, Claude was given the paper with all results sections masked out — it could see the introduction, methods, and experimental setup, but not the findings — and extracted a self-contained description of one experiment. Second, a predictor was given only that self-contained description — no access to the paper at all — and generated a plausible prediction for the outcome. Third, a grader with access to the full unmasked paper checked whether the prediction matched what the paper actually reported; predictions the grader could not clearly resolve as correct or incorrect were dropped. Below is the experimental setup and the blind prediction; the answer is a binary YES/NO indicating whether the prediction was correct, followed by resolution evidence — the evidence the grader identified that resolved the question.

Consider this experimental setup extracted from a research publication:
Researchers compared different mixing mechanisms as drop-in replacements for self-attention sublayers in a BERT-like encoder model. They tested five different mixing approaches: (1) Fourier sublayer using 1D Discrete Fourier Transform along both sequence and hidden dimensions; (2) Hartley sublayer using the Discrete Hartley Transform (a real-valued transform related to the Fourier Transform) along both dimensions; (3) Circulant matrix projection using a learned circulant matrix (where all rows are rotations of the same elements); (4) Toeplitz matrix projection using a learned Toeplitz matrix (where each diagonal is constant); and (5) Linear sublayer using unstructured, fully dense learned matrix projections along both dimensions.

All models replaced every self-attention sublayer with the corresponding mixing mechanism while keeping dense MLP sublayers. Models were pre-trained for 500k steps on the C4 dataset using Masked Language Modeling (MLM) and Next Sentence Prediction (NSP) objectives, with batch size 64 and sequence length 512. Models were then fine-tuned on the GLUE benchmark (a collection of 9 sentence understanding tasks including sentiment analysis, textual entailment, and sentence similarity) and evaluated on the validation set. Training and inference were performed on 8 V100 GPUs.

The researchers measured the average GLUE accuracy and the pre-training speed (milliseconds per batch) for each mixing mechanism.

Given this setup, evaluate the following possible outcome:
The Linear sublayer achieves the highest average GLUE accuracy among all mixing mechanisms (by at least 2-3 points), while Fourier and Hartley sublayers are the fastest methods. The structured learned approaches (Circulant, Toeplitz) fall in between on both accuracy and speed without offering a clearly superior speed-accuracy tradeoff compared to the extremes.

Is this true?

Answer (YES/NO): NO